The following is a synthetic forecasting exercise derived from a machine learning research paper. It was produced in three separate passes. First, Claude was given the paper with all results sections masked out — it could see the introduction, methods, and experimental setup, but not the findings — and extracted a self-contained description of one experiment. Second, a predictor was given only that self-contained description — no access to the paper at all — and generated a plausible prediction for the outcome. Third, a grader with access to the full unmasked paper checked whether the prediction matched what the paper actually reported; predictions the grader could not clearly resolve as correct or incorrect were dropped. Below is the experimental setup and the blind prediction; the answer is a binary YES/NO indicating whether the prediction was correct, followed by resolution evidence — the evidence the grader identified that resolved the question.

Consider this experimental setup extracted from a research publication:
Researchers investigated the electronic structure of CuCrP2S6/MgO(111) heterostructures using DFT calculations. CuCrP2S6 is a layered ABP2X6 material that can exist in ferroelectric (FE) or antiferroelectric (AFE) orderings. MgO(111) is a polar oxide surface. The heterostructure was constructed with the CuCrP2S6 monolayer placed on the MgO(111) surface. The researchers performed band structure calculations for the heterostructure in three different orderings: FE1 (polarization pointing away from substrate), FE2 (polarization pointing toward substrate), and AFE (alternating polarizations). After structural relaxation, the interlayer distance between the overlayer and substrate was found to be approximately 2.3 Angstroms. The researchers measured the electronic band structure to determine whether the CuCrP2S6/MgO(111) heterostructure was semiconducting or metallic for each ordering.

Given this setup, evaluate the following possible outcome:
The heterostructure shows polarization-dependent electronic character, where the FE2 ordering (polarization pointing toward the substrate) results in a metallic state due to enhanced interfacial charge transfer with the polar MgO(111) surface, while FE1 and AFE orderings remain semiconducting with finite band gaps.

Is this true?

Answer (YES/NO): NO